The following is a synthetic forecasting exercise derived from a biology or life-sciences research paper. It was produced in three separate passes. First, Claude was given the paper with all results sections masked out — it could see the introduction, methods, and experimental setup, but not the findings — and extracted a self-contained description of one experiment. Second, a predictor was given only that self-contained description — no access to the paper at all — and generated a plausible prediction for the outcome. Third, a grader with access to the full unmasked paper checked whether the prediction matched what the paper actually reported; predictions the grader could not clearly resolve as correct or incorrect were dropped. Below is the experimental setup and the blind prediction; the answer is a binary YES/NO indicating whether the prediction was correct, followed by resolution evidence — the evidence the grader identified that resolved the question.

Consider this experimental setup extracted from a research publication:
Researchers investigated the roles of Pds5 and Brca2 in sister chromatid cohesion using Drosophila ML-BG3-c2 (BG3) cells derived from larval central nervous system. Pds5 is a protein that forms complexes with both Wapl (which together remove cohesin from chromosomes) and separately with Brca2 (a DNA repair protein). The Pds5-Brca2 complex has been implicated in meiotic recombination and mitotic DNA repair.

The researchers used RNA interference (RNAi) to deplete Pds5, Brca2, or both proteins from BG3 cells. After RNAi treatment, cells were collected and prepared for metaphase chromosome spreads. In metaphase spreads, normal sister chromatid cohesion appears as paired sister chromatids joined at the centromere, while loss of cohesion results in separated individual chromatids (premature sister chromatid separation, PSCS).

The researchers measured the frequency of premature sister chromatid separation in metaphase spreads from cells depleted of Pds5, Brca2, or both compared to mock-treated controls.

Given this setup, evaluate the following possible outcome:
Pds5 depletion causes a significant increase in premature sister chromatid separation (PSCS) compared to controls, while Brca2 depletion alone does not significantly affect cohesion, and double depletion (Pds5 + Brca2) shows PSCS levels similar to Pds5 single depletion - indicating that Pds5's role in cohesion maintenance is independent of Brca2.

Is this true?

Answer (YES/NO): NO